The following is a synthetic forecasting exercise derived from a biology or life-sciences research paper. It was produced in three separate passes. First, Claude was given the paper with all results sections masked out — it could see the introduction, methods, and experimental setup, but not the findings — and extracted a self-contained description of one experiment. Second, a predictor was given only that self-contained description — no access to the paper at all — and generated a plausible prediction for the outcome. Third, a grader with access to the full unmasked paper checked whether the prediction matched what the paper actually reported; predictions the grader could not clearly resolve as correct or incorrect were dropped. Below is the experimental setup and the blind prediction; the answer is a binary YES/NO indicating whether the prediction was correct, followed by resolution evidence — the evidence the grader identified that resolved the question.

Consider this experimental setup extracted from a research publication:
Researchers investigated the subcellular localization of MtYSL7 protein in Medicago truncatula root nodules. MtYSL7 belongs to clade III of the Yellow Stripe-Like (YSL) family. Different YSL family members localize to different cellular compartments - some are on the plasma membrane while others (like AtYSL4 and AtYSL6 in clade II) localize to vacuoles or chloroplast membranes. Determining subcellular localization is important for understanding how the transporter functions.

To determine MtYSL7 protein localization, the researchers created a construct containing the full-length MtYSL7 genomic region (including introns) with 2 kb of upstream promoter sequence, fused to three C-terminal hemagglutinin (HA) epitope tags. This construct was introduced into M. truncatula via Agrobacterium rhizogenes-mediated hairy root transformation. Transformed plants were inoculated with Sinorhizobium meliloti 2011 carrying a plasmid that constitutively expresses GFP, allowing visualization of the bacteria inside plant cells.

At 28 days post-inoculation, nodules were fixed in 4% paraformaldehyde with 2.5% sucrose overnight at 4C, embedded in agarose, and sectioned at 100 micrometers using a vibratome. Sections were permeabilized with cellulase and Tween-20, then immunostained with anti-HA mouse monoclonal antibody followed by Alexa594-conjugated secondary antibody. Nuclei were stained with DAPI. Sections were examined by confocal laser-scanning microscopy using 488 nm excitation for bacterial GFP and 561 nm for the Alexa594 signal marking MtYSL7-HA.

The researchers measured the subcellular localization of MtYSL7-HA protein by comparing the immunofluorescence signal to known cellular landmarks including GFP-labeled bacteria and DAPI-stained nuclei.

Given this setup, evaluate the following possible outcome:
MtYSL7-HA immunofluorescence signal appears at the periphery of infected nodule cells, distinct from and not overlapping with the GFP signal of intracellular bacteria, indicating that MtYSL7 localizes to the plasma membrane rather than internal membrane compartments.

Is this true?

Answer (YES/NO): NO